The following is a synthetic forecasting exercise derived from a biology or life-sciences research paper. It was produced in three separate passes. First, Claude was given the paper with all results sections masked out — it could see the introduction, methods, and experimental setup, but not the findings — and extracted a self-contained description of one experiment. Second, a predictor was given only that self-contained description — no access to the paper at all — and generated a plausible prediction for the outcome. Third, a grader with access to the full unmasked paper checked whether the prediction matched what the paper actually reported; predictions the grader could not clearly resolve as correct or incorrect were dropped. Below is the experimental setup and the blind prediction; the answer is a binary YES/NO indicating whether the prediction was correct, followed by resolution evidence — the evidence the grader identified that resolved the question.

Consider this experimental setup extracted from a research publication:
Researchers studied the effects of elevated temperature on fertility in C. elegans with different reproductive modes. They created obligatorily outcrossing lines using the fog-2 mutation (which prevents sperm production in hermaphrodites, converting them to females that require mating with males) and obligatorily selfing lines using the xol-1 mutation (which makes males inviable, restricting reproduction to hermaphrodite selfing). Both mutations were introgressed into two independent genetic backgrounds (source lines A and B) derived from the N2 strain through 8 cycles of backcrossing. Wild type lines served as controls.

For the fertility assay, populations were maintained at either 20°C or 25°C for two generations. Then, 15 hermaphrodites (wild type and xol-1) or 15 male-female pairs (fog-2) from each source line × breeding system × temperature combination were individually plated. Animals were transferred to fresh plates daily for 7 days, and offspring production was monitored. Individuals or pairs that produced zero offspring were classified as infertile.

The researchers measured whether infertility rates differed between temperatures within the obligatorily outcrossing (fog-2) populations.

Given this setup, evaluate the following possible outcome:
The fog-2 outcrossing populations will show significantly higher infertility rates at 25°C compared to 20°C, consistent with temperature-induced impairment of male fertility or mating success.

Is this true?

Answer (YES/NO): NO